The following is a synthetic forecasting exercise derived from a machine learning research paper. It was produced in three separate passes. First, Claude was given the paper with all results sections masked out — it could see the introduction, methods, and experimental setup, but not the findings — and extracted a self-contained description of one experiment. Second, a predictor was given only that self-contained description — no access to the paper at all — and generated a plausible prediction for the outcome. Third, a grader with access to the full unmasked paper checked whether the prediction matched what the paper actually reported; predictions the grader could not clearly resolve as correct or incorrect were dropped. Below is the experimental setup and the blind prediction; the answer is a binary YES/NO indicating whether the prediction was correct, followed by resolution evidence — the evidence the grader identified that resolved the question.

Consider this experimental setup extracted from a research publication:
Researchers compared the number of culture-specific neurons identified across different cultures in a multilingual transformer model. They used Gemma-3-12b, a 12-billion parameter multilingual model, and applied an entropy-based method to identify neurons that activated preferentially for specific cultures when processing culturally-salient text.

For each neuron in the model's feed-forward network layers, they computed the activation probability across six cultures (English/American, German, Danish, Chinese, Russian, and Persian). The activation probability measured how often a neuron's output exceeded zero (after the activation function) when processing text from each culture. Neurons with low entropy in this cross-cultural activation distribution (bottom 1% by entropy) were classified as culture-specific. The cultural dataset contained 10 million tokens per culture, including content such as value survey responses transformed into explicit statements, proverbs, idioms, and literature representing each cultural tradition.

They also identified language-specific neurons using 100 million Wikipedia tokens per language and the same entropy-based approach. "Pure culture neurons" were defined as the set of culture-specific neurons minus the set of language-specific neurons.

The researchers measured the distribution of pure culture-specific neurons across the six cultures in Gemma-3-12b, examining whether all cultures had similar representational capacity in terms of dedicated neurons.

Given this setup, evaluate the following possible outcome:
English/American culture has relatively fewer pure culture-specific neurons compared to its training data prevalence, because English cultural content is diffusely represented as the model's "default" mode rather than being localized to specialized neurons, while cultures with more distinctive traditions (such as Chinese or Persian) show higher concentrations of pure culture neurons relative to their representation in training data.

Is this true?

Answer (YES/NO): NO